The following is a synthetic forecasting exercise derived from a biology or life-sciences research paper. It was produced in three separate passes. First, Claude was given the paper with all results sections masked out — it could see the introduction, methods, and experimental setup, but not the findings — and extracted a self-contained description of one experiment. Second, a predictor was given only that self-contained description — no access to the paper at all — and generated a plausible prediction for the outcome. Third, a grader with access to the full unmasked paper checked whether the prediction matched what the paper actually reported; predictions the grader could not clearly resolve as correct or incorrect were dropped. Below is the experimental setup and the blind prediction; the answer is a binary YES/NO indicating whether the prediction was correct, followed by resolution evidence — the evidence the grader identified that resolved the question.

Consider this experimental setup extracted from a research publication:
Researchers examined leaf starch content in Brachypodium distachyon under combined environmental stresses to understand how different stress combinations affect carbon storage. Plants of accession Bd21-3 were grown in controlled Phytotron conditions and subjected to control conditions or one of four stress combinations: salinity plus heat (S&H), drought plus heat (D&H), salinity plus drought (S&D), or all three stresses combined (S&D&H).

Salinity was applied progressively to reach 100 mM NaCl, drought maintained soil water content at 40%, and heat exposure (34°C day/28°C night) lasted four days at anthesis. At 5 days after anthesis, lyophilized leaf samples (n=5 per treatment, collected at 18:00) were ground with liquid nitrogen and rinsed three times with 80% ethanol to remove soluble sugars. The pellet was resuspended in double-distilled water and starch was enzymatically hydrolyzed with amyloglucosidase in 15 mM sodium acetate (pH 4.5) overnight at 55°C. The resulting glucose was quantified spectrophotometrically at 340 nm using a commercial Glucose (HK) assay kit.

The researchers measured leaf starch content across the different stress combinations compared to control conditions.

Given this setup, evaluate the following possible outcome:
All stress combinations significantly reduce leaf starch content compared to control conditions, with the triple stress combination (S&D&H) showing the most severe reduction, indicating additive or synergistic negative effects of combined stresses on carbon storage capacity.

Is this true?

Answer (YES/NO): NO